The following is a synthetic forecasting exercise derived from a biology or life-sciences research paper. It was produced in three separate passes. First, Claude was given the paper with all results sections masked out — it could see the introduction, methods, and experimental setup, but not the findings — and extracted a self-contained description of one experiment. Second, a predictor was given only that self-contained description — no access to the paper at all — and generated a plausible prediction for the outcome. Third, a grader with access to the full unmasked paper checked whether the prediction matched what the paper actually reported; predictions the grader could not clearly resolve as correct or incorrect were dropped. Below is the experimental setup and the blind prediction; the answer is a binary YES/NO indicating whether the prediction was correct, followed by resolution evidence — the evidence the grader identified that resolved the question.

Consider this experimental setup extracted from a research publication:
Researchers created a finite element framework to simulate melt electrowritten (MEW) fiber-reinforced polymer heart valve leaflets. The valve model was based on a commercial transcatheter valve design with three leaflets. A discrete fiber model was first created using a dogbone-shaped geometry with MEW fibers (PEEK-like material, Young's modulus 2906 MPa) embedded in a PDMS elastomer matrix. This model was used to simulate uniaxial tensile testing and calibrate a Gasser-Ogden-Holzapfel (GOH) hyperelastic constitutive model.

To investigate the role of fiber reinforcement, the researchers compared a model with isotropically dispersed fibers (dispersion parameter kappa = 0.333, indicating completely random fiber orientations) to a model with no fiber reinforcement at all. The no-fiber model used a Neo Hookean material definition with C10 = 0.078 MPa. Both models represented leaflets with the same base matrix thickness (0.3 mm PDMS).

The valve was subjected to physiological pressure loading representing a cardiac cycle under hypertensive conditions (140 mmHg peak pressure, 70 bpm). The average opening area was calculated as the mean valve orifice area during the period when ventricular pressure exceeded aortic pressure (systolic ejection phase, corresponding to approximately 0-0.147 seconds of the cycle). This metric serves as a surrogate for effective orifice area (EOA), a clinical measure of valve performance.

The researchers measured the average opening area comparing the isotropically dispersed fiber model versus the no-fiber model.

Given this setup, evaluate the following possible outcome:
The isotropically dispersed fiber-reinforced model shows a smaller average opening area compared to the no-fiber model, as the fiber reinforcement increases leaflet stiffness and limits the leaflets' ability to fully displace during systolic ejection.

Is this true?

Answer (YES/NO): NO